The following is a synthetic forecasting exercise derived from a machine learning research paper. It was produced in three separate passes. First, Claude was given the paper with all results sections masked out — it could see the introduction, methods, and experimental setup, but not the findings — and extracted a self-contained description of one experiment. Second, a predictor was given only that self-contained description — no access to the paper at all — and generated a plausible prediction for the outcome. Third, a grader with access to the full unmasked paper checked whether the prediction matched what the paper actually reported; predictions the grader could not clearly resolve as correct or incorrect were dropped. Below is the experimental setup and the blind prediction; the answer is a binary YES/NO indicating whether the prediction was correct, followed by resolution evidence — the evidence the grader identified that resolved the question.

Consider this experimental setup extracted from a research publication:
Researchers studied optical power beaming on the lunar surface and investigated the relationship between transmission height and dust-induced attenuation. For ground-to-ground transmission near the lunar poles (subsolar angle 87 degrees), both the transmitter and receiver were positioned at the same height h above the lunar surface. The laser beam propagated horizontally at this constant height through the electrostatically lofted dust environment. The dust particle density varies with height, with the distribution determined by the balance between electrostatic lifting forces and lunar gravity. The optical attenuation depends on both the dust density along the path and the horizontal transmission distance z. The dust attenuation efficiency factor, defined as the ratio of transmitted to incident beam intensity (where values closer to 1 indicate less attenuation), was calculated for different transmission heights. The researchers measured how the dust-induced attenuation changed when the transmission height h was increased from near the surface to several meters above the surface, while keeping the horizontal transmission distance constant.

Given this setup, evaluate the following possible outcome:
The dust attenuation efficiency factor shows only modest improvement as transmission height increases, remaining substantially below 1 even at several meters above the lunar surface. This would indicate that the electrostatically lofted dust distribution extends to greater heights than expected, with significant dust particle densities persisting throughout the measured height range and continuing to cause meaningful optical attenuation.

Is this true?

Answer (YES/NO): NO